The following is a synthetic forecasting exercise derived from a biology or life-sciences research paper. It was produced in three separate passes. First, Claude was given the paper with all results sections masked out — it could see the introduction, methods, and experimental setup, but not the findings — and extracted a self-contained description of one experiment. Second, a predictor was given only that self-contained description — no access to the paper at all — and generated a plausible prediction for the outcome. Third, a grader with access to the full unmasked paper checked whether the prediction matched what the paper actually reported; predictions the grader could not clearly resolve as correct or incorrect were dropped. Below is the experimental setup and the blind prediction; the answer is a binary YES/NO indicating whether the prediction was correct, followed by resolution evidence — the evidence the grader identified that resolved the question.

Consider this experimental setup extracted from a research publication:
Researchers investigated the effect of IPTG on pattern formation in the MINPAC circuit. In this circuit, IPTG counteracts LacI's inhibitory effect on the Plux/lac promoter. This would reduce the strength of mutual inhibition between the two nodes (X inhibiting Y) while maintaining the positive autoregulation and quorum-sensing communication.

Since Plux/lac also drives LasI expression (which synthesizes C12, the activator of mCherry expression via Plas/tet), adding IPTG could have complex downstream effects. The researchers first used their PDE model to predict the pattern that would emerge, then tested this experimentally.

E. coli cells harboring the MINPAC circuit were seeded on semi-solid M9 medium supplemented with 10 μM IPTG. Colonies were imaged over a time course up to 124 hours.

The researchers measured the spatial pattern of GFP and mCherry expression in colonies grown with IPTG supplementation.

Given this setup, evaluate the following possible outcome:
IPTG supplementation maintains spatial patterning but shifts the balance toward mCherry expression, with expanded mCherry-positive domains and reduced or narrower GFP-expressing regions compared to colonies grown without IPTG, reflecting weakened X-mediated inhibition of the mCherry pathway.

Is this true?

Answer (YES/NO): NO